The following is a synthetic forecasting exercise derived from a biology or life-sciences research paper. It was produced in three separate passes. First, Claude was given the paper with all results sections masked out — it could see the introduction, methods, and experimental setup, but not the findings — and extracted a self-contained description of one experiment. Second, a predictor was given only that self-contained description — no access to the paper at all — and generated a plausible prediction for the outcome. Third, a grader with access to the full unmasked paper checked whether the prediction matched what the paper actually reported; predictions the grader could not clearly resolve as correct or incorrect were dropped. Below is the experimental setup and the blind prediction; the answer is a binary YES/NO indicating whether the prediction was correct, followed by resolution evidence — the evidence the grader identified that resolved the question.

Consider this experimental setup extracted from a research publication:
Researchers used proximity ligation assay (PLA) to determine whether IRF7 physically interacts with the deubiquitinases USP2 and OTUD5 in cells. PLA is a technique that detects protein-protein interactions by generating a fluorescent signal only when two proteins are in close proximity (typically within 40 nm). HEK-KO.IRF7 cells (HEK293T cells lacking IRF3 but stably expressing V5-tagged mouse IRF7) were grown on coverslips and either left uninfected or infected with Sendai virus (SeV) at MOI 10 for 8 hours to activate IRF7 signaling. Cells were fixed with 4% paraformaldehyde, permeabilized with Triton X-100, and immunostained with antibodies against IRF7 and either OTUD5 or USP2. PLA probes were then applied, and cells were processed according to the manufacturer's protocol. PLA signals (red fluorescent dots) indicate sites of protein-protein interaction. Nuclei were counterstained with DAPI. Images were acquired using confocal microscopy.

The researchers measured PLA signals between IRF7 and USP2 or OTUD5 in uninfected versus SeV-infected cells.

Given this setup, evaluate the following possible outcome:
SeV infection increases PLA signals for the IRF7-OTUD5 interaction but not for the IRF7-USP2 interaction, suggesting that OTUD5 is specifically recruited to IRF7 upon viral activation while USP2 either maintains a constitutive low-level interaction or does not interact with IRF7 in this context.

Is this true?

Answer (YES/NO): NO